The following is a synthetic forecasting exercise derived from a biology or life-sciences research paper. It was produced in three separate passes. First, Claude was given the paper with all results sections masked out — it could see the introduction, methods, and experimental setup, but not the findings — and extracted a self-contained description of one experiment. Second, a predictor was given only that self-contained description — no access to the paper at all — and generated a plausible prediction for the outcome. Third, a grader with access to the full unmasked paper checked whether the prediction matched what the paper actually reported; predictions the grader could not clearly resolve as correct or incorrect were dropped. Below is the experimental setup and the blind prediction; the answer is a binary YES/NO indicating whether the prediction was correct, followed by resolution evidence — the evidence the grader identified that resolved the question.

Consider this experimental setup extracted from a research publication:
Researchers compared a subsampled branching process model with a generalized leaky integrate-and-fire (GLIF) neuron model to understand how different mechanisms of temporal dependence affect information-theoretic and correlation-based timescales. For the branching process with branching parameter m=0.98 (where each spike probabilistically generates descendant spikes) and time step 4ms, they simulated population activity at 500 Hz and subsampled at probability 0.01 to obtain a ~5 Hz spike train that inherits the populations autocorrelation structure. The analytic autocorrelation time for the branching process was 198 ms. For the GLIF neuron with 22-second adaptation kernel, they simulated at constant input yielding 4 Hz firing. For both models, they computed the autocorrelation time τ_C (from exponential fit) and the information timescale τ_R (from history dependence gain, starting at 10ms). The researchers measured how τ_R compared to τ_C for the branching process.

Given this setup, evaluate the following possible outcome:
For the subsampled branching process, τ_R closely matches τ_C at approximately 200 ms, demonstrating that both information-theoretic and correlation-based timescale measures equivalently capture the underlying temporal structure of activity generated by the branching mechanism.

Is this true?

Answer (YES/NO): NO